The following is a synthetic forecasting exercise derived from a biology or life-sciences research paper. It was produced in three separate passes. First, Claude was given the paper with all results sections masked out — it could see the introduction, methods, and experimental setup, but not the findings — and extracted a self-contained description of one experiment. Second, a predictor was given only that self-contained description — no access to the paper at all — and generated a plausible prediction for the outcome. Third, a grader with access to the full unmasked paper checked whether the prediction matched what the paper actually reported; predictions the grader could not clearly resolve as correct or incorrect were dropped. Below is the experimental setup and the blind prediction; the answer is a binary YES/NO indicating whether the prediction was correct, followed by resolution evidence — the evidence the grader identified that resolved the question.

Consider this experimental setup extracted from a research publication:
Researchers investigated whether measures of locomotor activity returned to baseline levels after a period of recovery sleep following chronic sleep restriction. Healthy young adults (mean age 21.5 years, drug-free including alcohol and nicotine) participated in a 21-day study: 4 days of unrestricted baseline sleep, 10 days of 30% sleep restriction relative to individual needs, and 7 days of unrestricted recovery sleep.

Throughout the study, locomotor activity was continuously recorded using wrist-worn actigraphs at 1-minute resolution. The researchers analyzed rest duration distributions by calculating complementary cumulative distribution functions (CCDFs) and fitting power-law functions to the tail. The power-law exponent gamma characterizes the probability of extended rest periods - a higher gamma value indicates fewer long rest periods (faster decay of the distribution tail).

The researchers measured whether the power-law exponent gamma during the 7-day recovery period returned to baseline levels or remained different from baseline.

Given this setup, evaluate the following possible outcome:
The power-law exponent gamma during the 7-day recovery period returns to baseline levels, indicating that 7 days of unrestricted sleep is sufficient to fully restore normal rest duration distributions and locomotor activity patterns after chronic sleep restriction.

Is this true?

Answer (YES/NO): NO